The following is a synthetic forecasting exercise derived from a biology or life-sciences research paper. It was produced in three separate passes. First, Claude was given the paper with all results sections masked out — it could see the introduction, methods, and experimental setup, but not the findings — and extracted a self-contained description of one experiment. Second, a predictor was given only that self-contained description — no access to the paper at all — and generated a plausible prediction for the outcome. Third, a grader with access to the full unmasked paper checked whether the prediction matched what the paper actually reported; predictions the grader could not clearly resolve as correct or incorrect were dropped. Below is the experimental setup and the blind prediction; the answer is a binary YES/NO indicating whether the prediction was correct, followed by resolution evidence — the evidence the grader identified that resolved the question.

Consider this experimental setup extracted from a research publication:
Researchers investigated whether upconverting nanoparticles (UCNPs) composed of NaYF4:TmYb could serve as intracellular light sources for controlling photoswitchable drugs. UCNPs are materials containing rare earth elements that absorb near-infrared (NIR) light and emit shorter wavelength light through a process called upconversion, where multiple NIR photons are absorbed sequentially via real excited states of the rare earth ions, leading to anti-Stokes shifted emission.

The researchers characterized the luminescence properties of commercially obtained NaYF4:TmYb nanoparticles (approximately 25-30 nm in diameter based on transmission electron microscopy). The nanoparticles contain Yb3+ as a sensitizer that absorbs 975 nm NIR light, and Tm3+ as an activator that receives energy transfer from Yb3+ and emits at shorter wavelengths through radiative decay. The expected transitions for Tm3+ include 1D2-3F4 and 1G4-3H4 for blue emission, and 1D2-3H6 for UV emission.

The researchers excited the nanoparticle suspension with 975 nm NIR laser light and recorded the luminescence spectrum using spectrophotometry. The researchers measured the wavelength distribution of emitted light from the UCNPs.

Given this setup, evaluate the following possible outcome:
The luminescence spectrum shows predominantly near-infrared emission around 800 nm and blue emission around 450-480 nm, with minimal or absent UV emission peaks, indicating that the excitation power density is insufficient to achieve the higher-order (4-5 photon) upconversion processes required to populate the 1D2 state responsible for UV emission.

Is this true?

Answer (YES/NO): NO